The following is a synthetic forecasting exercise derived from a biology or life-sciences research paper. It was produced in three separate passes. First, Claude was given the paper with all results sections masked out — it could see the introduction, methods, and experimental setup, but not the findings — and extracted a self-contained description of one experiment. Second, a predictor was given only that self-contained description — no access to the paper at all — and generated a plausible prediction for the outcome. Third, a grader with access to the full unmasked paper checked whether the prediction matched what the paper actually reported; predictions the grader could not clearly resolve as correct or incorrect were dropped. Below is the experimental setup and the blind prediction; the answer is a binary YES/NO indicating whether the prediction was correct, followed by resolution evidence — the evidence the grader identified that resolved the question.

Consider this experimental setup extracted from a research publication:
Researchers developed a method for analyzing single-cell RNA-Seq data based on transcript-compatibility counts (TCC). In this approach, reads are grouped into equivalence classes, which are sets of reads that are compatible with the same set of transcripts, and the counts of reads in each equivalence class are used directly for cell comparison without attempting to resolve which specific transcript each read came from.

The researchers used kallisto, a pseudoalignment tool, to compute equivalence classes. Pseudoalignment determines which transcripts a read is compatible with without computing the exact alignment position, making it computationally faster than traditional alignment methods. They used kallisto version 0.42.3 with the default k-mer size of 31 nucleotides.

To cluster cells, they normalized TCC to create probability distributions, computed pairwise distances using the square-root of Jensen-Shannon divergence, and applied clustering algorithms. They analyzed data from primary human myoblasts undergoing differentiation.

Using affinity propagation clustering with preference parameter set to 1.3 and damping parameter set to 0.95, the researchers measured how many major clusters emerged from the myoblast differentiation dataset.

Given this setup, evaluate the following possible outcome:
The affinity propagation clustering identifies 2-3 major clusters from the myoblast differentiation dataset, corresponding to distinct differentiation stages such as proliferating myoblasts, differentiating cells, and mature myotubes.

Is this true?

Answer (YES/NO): NO